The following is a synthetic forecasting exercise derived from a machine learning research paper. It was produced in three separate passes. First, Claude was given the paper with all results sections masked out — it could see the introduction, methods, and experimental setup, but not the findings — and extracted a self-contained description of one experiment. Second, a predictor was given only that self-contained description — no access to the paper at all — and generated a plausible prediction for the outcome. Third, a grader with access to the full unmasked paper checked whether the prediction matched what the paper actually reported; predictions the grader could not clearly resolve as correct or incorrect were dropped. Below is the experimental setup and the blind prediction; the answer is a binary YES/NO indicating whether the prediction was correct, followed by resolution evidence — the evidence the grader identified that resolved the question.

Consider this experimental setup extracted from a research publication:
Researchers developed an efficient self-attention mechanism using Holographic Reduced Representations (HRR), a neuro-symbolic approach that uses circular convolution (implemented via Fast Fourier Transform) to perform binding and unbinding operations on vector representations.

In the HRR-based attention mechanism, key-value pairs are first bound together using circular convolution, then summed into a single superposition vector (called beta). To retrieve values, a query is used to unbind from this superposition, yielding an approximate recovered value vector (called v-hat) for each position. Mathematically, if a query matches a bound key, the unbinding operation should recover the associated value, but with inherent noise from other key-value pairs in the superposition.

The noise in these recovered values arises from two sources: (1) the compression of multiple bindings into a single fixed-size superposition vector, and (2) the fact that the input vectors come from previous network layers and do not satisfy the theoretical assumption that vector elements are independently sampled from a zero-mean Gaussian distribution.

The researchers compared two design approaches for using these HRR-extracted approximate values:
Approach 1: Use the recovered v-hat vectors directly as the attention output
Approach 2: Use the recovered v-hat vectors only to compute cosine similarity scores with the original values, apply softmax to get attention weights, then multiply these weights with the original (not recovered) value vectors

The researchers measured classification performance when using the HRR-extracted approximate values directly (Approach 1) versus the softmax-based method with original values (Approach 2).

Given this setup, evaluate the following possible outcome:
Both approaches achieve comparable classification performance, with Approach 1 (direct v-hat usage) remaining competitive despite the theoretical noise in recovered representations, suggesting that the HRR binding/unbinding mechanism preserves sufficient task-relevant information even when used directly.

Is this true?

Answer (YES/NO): NO